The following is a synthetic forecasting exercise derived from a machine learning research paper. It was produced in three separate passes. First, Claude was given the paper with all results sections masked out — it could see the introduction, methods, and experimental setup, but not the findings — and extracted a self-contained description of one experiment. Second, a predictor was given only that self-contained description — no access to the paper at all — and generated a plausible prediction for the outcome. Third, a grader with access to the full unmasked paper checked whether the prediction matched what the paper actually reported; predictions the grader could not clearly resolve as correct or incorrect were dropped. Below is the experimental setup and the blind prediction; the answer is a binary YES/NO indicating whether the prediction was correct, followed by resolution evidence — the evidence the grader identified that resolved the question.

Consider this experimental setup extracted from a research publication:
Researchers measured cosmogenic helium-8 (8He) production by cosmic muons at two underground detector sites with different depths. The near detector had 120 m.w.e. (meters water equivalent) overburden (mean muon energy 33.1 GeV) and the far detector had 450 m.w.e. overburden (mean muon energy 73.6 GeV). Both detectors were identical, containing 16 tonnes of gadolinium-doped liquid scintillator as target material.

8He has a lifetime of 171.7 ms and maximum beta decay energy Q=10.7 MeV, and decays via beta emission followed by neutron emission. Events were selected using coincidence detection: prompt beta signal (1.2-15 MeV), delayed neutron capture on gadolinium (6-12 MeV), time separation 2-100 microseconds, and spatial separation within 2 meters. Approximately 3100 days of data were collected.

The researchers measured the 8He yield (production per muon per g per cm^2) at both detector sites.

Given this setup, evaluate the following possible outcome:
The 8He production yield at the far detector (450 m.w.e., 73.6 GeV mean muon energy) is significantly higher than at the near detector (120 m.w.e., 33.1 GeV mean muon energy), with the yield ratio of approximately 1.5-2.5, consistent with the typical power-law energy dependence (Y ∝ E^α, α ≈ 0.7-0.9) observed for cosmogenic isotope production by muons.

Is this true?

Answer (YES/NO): NO